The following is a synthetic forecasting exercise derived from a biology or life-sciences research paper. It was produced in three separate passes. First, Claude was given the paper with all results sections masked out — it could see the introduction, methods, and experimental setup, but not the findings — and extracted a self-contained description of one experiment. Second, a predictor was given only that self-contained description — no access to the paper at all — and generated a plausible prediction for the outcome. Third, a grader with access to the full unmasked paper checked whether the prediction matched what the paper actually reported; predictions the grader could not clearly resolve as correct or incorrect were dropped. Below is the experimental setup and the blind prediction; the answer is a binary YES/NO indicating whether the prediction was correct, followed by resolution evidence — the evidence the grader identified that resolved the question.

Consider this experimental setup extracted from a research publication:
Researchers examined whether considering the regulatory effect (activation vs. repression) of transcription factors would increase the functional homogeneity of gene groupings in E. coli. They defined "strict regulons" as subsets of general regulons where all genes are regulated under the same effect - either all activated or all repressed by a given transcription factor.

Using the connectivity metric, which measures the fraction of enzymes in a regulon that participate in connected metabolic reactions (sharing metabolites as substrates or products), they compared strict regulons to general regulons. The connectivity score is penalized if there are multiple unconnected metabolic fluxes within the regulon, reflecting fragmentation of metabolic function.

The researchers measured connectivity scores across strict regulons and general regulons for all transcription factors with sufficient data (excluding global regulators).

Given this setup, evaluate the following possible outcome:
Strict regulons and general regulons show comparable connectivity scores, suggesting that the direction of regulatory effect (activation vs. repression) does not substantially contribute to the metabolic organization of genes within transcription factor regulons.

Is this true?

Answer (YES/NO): YES